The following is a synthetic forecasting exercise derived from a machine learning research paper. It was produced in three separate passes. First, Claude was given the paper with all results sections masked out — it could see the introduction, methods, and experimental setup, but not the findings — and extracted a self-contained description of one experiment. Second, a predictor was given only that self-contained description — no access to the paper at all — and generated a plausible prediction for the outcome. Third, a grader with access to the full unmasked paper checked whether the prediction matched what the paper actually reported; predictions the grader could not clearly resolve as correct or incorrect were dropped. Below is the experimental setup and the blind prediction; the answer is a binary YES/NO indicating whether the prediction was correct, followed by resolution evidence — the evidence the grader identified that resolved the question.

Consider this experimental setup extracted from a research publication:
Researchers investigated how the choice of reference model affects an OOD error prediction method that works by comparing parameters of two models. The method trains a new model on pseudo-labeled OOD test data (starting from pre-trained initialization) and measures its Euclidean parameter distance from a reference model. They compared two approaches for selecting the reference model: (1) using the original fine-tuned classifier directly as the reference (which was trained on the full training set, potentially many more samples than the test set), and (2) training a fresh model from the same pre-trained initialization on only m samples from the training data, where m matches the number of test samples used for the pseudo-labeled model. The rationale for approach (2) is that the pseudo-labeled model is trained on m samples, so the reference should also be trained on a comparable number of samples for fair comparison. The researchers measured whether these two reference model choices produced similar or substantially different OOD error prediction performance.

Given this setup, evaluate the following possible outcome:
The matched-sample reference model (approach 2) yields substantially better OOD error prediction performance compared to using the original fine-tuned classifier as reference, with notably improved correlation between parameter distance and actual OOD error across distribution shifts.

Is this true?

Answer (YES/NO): NO